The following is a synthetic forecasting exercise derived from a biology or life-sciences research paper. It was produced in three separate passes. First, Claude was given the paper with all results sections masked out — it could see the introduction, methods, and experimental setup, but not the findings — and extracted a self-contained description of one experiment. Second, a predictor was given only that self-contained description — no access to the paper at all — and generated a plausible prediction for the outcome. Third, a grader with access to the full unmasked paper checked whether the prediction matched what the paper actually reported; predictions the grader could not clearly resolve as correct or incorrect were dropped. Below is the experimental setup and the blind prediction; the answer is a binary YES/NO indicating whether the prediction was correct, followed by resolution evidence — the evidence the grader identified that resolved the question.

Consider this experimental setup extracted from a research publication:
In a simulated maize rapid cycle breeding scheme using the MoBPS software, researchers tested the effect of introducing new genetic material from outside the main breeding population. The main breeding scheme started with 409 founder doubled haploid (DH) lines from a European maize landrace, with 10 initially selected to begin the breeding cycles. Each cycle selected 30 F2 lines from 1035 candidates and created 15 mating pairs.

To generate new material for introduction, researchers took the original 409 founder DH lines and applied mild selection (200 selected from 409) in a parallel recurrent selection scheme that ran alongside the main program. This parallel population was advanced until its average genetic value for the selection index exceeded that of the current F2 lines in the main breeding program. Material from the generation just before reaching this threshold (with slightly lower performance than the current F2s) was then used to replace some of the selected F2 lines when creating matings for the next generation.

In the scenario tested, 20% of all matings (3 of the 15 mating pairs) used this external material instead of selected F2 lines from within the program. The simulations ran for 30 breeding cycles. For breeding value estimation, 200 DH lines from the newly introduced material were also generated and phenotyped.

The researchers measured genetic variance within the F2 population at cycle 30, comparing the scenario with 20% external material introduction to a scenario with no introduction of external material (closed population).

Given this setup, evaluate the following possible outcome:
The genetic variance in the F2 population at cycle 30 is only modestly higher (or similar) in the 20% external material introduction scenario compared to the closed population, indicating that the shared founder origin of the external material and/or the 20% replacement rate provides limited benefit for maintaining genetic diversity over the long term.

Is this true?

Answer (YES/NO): NO